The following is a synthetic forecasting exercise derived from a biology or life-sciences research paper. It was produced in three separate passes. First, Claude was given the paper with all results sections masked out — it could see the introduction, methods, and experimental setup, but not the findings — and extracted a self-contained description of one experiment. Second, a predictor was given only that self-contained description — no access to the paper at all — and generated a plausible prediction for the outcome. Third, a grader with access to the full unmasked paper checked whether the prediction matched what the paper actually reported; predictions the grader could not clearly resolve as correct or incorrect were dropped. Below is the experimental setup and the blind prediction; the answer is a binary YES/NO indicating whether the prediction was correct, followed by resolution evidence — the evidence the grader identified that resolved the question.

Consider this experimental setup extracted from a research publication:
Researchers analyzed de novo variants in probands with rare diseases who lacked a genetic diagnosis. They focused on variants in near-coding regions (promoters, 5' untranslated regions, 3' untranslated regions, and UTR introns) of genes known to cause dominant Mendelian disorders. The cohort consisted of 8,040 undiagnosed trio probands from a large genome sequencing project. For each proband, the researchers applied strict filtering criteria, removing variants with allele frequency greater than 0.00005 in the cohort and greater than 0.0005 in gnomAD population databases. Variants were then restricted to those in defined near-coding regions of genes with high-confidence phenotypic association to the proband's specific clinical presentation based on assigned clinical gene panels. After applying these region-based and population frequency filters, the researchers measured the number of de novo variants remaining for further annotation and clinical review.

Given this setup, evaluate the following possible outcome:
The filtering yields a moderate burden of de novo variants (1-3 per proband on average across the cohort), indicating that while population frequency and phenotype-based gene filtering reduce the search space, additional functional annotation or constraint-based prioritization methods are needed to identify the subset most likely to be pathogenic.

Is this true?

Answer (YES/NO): NO